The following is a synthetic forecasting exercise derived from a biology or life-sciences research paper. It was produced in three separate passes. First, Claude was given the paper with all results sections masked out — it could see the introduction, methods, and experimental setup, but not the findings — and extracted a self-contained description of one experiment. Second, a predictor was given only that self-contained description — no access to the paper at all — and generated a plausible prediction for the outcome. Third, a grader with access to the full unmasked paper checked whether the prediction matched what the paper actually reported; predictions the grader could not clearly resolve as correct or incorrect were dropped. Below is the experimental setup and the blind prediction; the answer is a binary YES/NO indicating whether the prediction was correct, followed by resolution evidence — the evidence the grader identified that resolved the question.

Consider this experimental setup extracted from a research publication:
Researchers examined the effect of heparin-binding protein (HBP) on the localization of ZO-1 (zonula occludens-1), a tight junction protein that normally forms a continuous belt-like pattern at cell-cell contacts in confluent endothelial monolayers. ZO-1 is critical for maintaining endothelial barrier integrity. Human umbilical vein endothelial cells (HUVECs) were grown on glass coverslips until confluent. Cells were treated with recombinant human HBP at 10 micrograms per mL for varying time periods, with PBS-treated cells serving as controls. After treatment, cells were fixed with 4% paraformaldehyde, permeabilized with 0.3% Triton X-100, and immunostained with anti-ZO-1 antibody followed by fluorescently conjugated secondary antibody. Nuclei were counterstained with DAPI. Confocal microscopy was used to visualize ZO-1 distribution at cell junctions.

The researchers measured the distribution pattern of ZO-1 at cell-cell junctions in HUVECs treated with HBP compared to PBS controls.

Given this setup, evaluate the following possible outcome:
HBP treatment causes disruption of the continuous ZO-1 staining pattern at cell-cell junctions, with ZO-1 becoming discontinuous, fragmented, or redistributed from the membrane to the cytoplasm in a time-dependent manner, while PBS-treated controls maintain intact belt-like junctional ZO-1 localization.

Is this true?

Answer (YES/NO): NO